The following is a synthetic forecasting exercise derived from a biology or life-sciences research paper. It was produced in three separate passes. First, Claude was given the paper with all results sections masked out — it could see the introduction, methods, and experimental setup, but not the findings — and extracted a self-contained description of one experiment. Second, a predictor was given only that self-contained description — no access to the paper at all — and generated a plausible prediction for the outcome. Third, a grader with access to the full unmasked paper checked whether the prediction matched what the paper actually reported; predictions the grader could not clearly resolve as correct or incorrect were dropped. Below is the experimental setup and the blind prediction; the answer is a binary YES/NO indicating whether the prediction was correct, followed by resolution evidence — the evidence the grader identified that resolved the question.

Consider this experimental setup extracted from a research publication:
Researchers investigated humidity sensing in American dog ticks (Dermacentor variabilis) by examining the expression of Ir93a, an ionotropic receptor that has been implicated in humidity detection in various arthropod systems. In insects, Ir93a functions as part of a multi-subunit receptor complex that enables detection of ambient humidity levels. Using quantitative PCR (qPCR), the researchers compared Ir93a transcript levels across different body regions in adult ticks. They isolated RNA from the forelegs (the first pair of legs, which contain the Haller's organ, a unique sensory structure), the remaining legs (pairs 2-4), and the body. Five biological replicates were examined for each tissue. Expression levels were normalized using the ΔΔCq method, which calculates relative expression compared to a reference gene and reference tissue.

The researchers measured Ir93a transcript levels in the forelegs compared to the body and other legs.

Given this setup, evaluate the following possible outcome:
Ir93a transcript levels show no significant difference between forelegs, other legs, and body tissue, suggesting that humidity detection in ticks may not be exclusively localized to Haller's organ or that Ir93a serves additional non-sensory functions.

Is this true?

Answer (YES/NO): NO